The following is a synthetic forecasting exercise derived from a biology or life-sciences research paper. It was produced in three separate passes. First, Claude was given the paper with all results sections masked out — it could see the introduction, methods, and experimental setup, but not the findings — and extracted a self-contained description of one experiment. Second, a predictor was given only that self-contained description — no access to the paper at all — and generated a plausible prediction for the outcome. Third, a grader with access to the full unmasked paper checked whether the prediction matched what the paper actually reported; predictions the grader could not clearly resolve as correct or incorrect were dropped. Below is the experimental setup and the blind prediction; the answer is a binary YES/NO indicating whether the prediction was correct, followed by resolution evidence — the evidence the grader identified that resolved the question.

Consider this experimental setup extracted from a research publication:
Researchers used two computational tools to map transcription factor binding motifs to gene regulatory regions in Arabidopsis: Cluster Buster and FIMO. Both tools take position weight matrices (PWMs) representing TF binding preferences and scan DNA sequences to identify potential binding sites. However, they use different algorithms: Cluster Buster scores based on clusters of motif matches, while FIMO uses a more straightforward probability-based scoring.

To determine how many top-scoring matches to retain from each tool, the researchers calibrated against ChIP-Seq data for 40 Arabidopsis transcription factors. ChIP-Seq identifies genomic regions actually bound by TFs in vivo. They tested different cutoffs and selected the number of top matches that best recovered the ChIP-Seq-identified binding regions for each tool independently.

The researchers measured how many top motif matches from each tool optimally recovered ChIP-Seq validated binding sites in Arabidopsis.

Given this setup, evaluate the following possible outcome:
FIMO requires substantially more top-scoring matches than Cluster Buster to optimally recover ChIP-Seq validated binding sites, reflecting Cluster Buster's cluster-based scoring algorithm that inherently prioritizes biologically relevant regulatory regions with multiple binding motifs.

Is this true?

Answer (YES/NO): YES